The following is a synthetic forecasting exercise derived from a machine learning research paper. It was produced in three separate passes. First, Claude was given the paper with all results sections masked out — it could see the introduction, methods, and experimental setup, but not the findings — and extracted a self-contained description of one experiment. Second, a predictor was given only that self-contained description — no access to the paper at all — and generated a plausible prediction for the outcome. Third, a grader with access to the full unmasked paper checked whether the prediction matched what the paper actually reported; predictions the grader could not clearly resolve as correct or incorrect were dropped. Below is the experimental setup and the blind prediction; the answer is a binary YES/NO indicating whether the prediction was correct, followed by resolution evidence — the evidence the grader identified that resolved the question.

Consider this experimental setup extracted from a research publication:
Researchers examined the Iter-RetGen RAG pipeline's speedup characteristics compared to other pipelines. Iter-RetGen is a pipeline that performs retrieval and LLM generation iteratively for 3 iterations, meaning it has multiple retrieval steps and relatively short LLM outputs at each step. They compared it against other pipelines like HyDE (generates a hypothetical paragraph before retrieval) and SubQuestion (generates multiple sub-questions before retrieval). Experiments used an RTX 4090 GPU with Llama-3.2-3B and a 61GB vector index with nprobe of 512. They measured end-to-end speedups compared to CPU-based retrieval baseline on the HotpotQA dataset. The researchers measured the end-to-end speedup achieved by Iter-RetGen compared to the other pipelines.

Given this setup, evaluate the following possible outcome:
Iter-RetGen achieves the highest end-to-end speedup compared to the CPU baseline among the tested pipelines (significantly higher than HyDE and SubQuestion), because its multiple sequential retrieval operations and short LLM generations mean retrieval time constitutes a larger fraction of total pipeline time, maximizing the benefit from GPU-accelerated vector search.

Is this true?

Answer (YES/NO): NO